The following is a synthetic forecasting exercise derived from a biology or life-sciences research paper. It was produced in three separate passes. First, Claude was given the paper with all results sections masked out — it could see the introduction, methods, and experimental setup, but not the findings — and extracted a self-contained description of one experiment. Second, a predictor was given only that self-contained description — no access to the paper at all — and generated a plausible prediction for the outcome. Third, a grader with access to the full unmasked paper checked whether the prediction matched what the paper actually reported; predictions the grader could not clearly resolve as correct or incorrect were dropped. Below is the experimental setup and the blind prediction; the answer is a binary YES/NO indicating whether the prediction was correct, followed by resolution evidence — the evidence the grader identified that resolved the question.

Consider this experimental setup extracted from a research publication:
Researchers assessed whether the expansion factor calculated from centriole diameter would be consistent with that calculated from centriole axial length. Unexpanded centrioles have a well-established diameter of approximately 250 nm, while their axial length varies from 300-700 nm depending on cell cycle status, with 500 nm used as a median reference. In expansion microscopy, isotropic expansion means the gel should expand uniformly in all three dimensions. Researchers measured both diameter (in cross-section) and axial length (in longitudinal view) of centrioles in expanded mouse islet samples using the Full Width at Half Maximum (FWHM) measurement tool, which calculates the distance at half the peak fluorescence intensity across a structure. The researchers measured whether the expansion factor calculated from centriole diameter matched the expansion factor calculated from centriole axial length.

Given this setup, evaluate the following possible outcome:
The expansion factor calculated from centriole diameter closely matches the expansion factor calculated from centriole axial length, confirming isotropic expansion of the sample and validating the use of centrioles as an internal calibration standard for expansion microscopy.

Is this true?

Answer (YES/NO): YES